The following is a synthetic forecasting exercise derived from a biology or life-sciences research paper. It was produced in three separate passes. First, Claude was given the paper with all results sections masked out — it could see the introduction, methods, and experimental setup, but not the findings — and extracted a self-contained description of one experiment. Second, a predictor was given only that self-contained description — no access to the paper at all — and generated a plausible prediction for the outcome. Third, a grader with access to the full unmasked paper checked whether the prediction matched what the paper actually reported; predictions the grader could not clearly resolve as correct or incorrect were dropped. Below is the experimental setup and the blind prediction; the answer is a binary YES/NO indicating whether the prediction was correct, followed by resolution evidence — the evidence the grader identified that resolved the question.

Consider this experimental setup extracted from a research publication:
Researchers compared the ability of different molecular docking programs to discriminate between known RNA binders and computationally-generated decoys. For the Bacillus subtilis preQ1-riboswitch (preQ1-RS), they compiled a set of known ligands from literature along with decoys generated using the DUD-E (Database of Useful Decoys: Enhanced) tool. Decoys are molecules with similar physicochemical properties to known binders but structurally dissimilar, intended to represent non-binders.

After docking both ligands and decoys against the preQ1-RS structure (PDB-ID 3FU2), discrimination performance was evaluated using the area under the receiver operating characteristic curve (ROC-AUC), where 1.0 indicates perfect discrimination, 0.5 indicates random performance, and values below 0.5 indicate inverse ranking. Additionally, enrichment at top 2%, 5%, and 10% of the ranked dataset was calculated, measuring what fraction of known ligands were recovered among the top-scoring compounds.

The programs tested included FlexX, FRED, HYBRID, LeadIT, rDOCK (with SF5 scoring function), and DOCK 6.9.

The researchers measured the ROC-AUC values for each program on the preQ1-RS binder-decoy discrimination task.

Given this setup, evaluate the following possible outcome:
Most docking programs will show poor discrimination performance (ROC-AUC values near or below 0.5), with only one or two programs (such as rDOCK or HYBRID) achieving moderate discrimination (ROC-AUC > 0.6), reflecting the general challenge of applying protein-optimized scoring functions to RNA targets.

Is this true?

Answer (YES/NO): NO